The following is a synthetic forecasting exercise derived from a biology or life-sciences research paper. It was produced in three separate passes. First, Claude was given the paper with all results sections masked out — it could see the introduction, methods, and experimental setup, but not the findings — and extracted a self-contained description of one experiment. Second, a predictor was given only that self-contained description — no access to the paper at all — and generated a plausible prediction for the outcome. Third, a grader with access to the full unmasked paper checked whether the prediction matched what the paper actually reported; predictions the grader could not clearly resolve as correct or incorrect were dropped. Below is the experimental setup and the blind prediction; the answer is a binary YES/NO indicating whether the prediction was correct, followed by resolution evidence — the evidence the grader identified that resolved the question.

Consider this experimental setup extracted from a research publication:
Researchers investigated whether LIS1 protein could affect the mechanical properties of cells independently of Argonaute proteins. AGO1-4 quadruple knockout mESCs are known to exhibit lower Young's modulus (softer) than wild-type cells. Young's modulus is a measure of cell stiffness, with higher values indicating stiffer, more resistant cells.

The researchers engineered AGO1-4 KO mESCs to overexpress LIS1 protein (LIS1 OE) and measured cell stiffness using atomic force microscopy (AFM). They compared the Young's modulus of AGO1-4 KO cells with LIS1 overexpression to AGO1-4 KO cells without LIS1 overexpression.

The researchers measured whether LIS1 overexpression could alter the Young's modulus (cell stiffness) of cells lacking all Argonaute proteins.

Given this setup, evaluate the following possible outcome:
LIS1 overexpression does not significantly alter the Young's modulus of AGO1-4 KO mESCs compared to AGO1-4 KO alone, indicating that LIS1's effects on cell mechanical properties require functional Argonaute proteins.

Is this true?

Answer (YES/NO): NO